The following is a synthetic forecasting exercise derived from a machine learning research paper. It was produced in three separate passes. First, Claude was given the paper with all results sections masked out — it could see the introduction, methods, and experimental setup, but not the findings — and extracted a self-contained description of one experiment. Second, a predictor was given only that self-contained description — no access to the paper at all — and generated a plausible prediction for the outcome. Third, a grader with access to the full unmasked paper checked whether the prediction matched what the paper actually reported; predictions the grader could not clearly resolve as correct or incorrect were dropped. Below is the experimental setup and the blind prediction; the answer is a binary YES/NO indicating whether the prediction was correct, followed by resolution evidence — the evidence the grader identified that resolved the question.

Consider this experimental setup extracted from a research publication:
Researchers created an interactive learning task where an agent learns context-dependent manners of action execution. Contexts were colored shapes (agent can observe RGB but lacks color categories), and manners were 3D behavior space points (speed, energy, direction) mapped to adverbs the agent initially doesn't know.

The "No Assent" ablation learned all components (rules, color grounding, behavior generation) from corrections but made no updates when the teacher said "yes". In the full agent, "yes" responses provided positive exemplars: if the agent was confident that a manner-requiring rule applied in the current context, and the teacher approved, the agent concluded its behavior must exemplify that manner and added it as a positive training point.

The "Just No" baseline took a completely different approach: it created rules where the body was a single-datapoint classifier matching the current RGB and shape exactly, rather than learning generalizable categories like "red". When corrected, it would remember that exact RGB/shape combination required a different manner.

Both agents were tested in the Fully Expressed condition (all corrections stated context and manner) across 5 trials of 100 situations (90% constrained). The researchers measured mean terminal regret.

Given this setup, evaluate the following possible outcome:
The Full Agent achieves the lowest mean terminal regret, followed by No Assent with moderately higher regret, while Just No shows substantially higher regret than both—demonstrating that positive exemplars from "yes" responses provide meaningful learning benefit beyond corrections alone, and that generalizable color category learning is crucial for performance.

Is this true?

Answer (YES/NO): YES